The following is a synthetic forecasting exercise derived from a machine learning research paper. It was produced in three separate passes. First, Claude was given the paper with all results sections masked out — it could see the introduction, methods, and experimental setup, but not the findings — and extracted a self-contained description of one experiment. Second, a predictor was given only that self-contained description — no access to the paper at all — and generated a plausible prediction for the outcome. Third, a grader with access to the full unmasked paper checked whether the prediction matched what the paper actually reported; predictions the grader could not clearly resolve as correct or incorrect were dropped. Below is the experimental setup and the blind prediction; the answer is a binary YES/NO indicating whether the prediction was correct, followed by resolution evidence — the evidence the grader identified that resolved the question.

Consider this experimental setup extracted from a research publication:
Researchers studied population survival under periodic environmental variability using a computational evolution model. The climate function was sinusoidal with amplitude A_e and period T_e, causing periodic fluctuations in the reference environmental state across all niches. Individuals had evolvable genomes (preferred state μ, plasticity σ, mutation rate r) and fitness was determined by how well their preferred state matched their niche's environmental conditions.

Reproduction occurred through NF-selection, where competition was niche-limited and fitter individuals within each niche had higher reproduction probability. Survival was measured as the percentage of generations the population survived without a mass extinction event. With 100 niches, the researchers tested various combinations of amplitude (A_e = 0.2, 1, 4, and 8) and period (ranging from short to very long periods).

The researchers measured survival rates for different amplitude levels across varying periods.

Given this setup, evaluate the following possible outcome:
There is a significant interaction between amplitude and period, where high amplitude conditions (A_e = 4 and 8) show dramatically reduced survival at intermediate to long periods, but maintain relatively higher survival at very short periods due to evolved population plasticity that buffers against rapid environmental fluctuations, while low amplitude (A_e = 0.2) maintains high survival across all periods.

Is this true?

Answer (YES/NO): NO